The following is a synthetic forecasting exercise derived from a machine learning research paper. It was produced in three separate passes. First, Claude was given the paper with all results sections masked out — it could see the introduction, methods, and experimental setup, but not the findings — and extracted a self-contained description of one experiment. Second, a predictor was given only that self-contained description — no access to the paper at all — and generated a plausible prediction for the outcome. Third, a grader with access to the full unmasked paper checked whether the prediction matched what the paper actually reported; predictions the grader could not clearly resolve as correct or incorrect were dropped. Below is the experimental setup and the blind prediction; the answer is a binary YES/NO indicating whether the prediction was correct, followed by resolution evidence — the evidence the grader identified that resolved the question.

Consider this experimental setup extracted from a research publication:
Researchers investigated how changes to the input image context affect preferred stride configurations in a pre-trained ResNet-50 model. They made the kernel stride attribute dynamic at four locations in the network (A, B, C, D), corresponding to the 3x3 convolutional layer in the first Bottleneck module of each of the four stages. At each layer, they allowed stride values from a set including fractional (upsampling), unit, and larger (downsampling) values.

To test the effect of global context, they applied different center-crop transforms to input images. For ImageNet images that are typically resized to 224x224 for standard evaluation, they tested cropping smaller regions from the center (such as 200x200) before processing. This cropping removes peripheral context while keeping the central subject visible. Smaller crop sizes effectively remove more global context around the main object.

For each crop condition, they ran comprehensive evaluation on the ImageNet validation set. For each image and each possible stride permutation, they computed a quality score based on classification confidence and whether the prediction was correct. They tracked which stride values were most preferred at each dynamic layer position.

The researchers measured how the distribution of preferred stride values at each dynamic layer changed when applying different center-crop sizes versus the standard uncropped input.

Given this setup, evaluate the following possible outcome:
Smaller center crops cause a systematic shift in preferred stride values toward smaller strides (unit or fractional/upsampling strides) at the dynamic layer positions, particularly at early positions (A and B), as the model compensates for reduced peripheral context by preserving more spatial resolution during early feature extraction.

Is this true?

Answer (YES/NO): NO